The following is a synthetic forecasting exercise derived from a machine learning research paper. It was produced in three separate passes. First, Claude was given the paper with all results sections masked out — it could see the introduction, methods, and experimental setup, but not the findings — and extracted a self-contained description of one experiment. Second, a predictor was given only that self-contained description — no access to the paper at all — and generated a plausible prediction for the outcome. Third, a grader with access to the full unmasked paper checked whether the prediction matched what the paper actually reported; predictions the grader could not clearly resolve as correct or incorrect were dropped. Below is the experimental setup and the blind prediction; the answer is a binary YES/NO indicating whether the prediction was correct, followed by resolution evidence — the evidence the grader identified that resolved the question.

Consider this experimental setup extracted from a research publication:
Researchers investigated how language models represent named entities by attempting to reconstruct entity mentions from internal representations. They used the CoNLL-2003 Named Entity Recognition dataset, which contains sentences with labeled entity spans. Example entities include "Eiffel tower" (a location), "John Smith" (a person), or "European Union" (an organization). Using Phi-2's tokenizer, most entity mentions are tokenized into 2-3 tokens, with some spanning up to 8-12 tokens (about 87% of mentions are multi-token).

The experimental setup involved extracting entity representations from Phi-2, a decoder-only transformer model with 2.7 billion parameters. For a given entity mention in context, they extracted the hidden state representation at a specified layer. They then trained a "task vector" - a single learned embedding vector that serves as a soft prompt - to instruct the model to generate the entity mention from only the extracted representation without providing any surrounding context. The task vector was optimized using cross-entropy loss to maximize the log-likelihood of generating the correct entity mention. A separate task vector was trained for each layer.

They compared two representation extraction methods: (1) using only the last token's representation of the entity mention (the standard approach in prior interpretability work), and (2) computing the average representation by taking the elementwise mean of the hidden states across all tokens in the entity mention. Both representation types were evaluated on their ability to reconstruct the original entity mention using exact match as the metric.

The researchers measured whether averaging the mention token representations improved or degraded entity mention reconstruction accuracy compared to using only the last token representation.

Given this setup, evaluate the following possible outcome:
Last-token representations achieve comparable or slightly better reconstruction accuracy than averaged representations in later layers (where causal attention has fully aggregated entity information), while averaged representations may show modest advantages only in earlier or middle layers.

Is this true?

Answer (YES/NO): NO